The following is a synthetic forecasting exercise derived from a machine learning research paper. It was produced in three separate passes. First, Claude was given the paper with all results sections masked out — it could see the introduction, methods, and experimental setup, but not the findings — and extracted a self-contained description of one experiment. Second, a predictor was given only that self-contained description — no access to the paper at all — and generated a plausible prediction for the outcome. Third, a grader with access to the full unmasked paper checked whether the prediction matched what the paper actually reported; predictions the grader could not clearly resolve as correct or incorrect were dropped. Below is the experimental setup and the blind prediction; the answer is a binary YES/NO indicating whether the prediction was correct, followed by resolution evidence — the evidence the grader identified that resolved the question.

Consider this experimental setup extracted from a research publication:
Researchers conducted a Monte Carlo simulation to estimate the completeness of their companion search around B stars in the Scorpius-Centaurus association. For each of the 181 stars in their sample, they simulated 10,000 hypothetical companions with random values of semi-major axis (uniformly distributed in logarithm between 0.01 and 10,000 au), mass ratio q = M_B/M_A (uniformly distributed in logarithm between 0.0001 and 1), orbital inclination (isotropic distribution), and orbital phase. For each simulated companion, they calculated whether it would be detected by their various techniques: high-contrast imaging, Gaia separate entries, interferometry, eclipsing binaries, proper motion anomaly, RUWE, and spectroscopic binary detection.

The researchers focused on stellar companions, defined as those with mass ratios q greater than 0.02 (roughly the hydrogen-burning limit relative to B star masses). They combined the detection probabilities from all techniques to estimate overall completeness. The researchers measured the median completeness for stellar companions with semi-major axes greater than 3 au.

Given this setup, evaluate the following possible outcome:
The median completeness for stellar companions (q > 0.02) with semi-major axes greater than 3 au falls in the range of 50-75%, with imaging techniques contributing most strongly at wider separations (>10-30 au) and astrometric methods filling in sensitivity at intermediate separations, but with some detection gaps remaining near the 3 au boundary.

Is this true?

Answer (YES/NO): NO